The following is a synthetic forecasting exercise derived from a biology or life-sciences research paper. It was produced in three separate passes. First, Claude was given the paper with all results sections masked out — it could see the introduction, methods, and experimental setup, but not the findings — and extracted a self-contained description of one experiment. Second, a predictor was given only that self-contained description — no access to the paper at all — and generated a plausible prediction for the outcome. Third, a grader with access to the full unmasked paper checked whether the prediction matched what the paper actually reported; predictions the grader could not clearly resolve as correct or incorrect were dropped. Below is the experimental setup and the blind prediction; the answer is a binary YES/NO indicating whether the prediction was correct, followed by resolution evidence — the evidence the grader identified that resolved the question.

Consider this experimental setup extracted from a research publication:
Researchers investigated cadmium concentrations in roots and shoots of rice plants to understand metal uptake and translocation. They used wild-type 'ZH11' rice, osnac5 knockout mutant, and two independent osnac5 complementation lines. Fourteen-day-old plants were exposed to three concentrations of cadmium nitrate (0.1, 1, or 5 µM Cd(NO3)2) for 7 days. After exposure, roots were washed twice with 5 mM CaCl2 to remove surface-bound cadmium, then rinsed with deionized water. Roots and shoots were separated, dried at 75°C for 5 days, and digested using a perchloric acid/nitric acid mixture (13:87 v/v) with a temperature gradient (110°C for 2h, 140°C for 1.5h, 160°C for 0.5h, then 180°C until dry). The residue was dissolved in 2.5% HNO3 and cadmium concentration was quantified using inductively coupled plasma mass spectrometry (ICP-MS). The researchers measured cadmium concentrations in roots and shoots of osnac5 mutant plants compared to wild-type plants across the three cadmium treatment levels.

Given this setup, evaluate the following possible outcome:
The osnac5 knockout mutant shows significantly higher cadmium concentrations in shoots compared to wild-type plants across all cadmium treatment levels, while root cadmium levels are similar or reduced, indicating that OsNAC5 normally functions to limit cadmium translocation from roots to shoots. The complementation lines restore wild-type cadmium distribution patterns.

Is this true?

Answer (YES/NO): NO